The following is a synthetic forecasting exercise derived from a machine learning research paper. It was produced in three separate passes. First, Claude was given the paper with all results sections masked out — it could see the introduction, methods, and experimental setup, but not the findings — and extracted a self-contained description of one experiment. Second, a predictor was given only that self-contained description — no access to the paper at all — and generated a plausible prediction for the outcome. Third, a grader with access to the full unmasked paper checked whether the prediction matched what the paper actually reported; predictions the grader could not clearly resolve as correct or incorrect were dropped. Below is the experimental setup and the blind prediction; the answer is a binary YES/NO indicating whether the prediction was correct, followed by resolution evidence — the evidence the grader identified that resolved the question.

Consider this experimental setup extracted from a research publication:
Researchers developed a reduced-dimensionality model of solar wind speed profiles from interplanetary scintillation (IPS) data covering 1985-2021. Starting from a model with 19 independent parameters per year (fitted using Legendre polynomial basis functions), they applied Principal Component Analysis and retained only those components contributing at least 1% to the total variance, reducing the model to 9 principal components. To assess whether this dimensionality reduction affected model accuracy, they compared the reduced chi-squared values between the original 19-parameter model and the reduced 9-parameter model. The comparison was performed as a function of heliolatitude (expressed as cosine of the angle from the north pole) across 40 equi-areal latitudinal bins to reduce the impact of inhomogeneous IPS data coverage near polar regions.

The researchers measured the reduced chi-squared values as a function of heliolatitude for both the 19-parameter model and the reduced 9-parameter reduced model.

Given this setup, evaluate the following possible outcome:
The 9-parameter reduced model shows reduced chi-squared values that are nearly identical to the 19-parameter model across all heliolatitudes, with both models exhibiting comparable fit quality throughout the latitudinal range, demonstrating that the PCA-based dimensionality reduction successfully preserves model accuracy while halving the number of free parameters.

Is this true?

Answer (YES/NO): YES